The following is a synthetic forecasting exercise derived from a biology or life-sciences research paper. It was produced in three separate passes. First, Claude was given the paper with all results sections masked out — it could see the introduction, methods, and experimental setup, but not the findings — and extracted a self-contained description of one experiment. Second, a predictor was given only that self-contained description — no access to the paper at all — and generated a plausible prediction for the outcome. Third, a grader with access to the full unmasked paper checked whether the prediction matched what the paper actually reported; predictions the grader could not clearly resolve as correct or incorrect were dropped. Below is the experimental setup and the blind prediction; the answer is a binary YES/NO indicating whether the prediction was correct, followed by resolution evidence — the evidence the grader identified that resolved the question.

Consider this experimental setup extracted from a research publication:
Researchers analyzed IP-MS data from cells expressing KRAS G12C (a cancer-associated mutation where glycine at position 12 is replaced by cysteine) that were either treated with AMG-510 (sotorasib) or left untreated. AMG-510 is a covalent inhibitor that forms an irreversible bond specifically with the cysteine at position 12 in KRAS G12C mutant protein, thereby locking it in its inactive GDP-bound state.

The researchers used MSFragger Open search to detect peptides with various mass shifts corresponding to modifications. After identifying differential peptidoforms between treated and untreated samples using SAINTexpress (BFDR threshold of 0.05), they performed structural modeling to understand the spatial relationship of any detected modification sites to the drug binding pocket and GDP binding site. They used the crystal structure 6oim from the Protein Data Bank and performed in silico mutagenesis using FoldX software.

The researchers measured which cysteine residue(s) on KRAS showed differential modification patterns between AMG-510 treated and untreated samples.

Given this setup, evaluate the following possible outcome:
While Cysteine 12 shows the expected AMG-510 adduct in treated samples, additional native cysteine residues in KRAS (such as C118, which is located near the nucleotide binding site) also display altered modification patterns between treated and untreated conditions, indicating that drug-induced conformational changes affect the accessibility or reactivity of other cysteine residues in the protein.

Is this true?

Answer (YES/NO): NO